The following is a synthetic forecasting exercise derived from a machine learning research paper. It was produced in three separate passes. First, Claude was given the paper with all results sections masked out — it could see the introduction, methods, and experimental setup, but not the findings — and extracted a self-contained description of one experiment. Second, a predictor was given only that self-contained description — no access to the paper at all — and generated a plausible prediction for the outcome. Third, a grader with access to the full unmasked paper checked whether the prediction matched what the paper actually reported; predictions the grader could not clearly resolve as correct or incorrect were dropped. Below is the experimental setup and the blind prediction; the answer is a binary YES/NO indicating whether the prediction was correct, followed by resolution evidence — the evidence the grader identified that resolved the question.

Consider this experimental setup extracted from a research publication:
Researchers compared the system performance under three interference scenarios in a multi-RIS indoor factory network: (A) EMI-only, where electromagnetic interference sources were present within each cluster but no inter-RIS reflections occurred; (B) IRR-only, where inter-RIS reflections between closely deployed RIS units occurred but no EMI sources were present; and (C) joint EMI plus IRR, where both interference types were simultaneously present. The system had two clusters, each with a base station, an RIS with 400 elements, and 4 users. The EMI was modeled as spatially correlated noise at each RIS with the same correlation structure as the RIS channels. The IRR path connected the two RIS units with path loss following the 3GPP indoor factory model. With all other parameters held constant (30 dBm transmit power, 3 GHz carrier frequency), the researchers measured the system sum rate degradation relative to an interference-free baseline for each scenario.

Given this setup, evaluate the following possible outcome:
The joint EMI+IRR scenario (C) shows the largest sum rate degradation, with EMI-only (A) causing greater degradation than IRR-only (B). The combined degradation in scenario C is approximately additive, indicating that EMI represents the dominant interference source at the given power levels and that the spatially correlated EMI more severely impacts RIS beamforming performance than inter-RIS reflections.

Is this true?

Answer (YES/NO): YES